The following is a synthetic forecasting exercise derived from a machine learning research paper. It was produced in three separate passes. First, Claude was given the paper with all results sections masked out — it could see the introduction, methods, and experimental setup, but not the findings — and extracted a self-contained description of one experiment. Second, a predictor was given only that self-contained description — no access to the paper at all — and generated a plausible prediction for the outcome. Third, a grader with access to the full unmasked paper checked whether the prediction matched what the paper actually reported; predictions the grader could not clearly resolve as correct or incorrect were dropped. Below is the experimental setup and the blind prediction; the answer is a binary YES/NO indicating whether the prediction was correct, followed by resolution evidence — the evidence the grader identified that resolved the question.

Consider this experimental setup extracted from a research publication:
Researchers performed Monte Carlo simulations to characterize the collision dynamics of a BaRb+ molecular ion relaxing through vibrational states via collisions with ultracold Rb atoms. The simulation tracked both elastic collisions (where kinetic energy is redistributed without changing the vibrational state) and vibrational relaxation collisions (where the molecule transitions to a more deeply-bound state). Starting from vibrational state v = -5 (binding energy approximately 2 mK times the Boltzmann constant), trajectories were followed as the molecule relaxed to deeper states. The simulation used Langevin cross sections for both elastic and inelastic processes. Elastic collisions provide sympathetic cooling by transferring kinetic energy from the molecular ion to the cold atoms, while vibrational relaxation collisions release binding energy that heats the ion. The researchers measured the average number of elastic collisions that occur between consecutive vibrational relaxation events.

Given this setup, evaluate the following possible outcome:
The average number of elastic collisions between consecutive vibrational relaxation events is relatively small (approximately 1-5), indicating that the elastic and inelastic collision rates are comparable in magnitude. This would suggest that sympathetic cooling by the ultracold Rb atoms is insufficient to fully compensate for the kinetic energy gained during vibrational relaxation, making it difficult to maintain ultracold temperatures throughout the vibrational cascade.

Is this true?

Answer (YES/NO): YES